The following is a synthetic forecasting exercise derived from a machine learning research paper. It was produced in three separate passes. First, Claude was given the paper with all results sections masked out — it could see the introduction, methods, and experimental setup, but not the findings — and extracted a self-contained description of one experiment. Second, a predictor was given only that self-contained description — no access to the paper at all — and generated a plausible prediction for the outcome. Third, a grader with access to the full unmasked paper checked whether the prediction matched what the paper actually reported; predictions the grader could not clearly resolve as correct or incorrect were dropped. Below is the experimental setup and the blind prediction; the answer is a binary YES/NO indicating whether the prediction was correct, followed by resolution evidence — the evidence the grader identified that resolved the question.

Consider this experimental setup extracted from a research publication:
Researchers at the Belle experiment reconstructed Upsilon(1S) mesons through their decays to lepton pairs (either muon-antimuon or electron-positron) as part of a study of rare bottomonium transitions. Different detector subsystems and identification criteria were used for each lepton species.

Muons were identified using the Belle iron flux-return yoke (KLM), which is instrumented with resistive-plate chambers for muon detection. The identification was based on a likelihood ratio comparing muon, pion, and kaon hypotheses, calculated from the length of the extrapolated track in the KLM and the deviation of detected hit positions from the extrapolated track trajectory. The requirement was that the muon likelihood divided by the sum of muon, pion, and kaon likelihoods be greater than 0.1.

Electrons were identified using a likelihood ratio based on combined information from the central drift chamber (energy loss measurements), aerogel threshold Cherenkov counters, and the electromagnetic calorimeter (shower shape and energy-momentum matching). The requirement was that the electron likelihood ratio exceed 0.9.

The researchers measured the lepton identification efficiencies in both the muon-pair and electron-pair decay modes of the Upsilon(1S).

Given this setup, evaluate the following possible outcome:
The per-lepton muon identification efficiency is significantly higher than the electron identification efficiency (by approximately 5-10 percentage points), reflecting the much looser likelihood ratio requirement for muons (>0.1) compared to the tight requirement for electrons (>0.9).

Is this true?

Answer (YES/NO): NO